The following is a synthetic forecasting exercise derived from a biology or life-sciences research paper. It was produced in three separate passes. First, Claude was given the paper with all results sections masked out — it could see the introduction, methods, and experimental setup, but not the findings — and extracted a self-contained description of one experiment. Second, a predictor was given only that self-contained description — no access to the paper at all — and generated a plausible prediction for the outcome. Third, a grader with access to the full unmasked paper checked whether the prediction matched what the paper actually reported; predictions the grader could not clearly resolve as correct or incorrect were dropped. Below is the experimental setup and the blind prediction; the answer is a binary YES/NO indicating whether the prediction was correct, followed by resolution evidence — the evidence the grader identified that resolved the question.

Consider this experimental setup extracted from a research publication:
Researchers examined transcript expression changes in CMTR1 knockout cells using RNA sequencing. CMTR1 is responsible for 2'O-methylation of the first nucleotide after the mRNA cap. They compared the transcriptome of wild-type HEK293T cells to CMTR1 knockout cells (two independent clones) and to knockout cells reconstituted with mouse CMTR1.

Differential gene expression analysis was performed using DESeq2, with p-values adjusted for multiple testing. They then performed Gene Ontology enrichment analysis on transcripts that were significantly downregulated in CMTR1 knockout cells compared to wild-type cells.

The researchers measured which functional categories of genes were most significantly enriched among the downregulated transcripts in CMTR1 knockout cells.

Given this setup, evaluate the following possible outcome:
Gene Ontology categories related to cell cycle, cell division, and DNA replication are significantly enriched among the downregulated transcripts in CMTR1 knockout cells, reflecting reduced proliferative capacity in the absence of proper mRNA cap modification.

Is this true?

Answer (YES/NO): NO